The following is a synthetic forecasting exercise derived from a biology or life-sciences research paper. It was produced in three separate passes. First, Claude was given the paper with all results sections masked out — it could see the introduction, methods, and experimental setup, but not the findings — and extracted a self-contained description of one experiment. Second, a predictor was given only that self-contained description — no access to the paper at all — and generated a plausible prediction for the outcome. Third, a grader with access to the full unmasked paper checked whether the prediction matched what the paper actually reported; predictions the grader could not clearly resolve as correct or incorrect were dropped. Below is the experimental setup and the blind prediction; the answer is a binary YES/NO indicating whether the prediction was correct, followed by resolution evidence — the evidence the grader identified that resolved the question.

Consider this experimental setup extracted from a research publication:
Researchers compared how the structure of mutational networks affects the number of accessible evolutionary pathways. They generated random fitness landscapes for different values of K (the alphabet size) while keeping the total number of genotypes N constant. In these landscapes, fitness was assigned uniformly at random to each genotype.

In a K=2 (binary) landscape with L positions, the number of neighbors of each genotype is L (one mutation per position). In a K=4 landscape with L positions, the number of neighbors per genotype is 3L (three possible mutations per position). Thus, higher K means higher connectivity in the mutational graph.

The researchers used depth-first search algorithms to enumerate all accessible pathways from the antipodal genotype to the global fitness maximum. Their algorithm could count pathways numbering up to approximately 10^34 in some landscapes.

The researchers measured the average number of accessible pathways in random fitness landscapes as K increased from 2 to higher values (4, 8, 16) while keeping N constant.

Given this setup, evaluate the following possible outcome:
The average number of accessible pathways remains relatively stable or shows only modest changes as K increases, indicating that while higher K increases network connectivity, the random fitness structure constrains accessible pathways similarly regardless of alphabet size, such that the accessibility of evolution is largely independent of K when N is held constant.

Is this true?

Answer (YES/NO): NO